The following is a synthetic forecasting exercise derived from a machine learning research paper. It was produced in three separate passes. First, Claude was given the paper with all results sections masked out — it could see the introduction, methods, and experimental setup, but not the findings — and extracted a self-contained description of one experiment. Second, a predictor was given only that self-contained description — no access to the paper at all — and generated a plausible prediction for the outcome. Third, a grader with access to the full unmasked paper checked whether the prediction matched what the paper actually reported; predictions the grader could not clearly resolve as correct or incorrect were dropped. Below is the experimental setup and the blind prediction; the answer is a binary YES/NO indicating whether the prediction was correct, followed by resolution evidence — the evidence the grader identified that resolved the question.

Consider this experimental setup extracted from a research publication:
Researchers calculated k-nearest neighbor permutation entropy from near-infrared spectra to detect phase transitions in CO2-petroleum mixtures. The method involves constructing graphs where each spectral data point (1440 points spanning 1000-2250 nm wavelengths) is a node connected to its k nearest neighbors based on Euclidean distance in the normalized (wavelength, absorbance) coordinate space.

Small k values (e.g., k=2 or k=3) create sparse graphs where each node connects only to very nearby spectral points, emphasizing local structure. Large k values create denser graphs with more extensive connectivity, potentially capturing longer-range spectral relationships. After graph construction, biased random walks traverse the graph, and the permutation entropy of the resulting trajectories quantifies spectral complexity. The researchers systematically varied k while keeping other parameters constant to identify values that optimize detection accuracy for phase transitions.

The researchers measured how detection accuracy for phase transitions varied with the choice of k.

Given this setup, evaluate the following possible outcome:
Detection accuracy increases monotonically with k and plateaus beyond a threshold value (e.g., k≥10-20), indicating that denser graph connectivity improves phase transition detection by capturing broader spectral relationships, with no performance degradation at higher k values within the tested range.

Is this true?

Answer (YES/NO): NO